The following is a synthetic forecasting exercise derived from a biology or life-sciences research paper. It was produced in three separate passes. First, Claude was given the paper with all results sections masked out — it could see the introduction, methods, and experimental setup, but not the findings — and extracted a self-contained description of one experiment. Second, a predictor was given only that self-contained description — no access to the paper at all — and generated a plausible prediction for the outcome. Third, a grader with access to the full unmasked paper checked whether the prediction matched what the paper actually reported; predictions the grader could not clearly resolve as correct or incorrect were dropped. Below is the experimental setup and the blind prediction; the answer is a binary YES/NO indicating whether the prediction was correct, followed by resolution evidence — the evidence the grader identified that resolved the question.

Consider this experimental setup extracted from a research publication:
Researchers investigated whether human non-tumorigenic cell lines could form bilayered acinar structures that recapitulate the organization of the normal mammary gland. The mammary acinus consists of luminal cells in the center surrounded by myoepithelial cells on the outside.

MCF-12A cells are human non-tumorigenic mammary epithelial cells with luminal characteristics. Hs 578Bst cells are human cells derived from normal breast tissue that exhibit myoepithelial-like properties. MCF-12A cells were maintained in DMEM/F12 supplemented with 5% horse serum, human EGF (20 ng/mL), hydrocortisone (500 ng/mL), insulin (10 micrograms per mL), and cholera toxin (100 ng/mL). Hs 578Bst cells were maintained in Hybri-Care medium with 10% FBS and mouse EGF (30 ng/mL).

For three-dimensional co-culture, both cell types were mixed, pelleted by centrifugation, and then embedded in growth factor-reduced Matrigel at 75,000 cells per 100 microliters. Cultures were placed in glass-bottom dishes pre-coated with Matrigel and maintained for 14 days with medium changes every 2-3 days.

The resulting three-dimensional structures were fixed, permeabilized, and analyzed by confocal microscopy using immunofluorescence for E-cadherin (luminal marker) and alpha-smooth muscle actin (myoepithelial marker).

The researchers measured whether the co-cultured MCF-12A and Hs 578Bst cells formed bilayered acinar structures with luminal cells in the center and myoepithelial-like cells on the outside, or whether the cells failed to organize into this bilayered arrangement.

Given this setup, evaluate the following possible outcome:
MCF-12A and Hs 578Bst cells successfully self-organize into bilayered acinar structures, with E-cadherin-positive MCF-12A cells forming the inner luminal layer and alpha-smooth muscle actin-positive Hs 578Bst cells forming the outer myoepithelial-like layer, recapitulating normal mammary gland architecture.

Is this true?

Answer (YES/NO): YES